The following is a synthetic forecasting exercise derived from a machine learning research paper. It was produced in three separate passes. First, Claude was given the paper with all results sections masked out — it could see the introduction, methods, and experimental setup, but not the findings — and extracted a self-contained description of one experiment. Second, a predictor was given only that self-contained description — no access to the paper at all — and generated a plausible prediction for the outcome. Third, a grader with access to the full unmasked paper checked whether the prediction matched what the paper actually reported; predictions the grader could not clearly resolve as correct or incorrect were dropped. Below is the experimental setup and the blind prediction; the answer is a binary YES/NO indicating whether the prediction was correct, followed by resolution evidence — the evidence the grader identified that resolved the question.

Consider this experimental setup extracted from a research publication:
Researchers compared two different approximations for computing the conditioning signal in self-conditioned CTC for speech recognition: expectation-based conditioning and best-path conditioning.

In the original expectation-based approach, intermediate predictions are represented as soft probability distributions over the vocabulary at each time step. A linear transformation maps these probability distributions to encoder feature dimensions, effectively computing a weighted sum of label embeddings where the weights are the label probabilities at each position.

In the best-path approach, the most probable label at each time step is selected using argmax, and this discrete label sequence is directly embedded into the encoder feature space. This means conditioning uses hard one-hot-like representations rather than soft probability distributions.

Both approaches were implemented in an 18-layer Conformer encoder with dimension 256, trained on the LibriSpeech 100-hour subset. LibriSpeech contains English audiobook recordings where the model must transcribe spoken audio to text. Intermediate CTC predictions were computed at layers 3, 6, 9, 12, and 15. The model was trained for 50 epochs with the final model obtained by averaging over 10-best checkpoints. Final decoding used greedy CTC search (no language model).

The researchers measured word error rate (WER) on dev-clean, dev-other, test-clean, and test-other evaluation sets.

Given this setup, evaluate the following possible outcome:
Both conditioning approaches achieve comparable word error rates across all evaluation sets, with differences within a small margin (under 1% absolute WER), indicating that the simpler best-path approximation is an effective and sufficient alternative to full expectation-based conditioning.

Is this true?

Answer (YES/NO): NO